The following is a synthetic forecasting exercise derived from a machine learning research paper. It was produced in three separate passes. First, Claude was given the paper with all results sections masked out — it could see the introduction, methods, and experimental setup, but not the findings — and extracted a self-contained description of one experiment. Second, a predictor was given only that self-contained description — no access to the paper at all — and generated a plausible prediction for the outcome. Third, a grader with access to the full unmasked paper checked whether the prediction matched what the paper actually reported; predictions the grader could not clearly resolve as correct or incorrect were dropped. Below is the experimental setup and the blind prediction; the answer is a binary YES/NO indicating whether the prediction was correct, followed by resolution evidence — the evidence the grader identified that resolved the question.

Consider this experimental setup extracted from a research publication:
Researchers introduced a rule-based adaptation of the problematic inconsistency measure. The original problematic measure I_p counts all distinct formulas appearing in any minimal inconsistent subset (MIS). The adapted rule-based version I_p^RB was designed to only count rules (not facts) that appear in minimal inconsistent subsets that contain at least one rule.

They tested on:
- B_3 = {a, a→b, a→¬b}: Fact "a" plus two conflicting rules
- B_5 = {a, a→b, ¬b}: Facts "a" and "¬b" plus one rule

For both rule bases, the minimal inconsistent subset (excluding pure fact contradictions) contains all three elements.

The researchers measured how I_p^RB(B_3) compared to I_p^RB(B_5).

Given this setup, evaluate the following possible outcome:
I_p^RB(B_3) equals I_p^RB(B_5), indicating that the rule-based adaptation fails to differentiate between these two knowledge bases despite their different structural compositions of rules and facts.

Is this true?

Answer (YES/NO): NO